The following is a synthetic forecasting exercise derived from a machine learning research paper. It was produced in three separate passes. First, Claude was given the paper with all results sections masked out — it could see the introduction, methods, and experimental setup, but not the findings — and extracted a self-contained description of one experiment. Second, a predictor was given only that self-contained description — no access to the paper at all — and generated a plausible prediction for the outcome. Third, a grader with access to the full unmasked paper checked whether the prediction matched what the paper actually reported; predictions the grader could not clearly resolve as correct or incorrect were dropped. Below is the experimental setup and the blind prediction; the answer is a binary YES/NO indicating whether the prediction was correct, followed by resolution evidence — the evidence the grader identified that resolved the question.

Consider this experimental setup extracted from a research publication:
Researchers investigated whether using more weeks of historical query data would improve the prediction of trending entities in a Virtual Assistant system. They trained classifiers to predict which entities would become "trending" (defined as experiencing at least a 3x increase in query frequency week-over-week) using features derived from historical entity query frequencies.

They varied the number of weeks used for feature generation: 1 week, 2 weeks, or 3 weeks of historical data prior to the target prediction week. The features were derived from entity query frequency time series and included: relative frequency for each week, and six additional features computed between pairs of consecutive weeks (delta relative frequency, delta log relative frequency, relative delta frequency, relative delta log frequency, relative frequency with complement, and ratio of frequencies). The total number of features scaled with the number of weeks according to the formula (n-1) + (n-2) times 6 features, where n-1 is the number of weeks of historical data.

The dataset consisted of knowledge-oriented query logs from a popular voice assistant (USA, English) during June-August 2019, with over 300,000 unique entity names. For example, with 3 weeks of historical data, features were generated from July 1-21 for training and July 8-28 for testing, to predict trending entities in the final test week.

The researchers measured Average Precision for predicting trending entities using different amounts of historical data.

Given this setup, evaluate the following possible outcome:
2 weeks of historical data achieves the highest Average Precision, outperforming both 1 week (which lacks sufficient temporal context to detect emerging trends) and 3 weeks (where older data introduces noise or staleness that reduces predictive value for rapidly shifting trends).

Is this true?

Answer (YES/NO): NO